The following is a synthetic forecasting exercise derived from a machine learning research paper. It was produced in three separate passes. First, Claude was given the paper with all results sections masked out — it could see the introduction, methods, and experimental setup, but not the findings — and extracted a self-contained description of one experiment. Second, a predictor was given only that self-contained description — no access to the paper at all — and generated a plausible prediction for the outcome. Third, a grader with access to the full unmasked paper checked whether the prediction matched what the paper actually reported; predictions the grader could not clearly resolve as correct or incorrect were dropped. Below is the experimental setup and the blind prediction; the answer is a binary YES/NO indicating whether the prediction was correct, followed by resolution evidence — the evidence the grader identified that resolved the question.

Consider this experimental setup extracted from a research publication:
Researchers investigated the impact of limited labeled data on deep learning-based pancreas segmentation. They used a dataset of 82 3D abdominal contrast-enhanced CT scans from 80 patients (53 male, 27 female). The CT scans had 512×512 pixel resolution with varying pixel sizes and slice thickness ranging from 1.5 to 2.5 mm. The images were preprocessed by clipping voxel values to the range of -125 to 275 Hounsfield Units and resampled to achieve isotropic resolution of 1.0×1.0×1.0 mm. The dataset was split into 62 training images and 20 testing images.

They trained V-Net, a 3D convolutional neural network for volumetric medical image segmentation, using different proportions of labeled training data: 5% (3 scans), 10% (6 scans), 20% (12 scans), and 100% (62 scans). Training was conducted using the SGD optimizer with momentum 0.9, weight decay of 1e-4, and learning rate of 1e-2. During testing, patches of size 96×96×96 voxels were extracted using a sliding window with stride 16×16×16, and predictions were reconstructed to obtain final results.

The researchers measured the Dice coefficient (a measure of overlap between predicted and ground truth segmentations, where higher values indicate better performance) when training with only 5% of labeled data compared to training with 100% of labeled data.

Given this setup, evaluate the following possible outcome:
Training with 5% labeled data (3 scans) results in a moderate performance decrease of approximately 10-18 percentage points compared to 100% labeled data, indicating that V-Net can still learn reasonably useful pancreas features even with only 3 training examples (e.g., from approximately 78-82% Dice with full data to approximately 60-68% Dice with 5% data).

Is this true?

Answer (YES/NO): NO